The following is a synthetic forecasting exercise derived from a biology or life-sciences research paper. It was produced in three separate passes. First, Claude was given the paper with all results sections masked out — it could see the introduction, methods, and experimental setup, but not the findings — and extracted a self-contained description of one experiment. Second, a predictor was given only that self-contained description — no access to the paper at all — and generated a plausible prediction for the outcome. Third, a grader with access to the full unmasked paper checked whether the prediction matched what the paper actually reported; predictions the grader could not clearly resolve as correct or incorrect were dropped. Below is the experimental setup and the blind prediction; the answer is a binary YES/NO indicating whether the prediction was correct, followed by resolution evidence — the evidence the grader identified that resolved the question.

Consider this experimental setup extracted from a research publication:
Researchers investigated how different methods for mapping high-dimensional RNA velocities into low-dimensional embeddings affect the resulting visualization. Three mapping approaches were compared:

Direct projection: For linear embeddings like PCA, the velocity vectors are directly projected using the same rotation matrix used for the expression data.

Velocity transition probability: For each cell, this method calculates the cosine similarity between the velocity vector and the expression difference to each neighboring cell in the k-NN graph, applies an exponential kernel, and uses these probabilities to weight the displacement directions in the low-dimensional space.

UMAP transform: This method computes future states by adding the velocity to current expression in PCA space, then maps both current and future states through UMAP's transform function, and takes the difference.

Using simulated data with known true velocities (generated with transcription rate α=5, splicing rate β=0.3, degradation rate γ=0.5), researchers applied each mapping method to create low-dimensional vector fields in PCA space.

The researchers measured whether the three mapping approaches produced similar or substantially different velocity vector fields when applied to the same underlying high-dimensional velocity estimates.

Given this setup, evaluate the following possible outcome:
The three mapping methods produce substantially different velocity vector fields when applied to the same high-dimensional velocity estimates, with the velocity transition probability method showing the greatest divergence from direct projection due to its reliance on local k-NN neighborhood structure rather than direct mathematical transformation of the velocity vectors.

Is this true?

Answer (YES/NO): NO